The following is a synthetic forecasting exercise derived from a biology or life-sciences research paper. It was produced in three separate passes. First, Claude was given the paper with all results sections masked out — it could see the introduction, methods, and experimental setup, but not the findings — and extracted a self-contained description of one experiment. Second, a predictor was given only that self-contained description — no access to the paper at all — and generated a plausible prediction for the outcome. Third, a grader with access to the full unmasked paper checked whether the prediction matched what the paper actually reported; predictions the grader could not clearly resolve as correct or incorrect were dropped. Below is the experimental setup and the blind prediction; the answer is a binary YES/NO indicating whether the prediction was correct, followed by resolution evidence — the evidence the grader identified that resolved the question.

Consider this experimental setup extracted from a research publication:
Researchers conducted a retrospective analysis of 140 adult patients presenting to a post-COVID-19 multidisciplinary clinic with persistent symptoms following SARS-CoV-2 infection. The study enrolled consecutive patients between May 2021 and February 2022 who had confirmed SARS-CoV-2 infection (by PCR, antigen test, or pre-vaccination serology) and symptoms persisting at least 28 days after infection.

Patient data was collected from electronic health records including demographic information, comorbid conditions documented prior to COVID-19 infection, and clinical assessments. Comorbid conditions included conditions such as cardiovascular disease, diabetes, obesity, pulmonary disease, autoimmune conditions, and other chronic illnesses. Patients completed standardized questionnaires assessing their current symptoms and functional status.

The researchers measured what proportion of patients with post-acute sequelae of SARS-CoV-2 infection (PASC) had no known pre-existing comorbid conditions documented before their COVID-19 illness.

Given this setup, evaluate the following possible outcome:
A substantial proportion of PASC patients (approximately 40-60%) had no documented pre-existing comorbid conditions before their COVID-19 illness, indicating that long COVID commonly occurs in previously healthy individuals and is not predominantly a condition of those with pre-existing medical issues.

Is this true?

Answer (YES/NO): YES